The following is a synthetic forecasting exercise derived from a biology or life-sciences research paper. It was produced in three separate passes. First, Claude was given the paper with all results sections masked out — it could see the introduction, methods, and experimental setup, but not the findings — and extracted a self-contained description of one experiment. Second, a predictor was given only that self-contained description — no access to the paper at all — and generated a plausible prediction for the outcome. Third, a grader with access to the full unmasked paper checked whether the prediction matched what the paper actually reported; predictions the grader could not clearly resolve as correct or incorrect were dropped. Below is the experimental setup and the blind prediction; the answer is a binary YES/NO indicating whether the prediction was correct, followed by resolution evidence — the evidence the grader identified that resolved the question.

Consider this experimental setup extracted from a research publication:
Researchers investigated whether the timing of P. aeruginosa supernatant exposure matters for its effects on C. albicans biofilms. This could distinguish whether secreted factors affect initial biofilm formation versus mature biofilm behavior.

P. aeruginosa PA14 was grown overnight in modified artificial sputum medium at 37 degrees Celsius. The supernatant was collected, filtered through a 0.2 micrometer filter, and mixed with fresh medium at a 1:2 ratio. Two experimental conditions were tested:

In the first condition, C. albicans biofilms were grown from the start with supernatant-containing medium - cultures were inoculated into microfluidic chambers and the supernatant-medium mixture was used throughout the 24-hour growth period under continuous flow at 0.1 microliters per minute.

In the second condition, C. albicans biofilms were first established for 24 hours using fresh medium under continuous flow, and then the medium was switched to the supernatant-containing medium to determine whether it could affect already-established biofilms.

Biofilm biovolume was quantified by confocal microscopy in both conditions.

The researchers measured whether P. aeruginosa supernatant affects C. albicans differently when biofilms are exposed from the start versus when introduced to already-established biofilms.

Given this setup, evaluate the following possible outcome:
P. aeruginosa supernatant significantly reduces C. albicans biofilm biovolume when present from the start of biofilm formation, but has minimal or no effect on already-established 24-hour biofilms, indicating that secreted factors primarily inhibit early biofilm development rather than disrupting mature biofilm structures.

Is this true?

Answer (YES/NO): NO